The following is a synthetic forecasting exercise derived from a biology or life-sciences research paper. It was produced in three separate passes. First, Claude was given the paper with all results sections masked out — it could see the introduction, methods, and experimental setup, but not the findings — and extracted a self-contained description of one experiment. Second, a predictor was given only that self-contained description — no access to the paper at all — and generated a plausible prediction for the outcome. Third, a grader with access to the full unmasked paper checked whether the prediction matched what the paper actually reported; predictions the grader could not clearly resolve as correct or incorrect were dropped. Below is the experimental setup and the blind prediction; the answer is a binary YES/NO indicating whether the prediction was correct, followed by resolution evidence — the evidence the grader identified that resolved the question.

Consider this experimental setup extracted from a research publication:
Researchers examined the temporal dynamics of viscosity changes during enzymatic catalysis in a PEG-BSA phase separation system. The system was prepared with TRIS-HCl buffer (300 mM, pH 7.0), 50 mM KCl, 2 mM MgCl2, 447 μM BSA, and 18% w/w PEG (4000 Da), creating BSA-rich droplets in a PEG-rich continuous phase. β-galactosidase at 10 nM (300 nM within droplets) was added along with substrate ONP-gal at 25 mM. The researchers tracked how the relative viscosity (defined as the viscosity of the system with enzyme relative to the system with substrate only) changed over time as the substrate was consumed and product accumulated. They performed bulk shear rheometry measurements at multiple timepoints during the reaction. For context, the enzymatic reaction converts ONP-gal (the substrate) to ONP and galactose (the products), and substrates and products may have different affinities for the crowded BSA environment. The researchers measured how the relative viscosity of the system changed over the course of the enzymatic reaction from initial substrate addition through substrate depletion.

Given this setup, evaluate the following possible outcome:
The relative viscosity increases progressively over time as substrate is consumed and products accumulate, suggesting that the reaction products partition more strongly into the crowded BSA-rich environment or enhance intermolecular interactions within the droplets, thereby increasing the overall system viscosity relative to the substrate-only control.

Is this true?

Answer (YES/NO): NO